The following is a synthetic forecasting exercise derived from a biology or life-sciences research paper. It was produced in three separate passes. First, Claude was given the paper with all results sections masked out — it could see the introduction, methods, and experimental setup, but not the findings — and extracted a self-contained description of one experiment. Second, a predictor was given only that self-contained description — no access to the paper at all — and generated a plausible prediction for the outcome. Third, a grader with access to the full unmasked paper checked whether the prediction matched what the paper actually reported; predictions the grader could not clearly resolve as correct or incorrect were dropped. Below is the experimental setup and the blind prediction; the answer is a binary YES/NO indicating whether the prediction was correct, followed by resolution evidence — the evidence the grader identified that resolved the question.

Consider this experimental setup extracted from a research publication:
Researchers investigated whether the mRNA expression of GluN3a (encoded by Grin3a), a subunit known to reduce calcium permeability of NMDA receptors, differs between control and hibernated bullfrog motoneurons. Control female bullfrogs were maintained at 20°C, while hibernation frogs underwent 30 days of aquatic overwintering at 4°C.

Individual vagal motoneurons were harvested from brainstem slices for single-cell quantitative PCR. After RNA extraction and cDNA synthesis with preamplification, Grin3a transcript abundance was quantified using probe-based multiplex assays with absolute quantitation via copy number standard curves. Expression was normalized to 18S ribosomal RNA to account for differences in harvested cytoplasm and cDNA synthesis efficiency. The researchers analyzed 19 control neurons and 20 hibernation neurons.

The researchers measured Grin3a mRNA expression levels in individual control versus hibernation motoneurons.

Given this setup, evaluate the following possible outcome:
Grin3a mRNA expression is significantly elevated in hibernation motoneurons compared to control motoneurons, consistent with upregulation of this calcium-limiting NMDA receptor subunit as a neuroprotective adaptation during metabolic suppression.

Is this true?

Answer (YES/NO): NO